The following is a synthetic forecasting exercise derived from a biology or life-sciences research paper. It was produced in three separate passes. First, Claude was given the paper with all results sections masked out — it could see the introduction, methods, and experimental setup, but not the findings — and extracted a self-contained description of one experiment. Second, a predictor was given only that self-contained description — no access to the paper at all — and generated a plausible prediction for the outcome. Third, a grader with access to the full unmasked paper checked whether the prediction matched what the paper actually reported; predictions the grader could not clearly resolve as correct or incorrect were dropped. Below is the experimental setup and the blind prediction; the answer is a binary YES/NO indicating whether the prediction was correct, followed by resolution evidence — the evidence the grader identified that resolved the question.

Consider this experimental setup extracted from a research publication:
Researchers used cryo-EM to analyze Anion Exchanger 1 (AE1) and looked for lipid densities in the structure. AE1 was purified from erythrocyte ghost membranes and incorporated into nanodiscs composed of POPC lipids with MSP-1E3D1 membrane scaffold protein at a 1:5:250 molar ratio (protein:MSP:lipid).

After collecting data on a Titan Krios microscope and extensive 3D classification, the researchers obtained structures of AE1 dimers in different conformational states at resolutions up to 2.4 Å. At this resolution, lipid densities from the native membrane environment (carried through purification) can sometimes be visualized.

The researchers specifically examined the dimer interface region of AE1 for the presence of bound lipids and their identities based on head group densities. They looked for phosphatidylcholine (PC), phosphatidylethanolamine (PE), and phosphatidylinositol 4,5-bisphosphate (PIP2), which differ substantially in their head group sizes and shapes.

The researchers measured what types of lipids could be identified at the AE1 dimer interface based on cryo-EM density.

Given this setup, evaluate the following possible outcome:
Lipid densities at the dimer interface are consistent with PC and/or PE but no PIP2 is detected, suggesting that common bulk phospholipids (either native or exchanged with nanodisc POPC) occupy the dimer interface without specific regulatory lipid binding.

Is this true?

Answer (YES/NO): NO